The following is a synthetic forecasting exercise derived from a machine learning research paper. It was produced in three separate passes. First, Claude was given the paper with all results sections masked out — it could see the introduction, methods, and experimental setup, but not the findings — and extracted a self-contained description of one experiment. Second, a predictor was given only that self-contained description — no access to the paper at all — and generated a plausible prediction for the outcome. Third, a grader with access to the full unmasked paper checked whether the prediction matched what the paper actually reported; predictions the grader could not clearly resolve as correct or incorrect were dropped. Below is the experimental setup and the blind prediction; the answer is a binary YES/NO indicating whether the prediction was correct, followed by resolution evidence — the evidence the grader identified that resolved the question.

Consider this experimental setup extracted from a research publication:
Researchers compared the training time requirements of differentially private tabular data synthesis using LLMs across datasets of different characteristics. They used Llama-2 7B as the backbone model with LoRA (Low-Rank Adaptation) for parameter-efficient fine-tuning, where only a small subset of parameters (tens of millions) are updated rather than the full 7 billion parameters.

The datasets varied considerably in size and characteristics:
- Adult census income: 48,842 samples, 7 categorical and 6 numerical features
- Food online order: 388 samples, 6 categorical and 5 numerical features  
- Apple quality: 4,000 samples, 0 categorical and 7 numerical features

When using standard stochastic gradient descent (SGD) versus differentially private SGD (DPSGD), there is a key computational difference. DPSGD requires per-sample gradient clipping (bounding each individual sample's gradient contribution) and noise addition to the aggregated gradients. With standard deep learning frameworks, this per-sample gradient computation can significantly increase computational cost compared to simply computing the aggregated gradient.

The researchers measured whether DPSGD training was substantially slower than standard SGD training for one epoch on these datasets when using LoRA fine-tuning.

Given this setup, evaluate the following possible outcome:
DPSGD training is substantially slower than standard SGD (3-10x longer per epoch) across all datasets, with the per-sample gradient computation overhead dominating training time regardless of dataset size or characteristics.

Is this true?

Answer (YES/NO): NO